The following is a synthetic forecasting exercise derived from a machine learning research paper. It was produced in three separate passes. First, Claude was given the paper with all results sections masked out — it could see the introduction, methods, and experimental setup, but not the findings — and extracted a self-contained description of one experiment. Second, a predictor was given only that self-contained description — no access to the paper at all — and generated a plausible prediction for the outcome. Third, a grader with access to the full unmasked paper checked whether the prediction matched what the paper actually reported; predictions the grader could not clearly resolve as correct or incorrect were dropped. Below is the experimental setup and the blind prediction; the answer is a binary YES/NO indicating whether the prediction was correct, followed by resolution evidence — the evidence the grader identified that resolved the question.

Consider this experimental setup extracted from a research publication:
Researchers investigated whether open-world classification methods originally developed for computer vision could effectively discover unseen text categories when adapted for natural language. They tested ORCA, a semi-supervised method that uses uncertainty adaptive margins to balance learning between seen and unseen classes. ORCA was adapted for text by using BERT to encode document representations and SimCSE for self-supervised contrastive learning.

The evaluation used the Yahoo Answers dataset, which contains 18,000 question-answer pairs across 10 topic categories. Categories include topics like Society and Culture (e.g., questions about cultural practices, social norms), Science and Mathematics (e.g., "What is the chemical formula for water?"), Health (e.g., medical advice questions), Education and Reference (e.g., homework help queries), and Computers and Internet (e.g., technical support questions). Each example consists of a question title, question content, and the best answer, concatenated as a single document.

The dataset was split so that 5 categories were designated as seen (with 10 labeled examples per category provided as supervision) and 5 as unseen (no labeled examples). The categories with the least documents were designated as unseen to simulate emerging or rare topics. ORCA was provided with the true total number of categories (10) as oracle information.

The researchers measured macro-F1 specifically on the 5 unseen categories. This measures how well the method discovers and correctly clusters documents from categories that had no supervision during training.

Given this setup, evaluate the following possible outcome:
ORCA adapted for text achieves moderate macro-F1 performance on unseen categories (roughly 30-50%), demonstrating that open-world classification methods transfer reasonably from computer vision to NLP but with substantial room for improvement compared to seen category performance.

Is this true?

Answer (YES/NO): YES